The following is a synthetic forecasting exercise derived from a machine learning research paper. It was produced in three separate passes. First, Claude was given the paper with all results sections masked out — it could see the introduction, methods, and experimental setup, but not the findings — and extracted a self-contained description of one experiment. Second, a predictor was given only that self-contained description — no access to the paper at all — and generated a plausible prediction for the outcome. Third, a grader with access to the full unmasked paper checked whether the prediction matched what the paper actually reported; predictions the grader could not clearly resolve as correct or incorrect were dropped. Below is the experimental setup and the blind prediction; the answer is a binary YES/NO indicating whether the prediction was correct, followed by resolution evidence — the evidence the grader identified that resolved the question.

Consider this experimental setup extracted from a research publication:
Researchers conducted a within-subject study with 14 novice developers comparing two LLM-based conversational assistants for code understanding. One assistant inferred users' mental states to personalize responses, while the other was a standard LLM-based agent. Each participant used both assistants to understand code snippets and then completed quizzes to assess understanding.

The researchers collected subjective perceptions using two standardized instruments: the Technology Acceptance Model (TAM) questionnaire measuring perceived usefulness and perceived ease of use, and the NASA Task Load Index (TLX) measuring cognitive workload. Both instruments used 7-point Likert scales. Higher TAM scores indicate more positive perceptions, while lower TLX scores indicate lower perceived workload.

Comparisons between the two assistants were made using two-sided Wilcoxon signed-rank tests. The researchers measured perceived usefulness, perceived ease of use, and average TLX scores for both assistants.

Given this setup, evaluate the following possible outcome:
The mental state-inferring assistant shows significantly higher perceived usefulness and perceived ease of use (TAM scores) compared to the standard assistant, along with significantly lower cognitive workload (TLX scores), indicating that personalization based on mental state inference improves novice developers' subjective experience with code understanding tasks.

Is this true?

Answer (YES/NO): NO